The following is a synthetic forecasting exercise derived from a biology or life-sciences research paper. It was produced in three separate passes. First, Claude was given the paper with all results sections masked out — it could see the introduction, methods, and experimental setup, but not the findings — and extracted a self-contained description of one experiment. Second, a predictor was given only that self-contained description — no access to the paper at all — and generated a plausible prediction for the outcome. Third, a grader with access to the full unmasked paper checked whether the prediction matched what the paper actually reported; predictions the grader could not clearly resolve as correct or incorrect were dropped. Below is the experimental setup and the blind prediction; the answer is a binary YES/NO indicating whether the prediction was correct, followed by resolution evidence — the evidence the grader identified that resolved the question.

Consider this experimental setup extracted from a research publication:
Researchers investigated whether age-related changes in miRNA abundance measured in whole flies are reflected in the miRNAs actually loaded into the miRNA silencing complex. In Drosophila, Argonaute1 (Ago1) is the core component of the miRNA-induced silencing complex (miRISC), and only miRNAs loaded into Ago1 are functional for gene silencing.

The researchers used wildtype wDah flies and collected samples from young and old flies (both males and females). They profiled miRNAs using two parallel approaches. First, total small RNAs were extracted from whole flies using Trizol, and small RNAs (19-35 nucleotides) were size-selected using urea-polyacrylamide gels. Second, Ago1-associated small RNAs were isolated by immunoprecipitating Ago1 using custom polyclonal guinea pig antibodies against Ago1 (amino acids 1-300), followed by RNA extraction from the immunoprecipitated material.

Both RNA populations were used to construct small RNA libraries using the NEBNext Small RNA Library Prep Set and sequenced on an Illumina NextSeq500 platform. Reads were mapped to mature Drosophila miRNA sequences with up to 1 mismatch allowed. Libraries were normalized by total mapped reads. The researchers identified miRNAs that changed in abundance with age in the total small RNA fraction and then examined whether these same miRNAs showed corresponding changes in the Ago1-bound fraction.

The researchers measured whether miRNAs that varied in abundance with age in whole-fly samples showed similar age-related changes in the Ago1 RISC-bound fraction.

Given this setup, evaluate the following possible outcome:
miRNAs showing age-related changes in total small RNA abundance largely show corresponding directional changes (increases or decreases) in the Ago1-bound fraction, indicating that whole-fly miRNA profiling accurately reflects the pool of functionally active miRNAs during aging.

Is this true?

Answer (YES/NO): NO